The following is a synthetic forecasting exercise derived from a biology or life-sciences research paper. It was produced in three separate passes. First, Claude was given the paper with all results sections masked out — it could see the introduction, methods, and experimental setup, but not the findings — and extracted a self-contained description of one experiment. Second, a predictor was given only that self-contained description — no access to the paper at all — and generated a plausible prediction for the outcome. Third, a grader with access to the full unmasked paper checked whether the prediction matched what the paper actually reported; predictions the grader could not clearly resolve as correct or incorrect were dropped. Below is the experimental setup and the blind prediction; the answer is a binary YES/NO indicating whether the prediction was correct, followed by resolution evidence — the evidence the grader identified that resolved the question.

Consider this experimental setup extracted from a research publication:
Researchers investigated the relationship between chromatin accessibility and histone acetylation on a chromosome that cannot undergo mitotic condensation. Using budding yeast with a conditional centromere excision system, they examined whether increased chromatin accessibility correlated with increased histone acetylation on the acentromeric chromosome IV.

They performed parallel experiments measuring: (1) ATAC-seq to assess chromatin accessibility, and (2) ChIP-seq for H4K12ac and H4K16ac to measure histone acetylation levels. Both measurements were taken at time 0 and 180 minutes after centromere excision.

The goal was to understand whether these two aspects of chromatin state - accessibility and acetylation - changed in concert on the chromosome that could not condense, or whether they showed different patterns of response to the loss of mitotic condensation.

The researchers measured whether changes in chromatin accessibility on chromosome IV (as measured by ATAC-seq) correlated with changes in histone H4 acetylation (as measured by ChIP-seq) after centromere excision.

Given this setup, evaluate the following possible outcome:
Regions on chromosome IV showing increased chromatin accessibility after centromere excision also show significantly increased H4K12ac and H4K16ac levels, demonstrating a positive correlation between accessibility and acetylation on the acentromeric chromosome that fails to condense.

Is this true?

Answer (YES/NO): YES